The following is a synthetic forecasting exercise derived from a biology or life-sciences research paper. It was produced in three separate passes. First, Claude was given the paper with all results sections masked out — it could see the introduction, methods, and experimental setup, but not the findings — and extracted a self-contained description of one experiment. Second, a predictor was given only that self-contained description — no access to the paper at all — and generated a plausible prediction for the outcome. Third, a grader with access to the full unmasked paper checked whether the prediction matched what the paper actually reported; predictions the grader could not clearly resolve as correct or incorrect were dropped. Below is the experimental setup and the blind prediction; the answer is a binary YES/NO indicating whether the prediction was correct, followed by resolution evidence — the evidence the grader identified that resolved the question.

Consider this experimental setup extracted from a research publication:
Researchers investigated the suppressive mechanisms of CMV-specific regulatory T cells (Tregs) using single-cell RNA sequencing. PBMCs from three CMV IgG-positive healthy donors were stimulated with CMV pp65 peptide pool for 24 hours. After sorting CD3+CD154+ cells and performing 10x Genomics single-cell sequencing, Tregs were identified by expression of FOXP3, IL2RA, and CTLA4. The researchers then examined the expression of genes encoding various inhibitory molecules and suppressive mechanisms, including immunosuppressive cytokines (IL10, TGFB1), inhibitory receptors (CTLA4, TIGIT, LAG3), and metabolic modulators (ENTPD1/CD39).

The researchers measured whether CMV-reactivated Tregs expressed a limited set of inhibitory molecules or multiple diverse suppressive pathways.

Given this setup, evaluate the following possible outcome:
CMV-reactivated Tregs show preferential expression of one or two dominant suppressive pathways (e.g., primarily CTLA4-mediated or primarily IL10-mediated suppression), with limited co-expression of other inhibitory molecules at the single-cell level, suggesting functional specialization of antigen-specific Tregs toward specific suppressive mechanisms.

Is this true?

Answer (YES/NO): NO